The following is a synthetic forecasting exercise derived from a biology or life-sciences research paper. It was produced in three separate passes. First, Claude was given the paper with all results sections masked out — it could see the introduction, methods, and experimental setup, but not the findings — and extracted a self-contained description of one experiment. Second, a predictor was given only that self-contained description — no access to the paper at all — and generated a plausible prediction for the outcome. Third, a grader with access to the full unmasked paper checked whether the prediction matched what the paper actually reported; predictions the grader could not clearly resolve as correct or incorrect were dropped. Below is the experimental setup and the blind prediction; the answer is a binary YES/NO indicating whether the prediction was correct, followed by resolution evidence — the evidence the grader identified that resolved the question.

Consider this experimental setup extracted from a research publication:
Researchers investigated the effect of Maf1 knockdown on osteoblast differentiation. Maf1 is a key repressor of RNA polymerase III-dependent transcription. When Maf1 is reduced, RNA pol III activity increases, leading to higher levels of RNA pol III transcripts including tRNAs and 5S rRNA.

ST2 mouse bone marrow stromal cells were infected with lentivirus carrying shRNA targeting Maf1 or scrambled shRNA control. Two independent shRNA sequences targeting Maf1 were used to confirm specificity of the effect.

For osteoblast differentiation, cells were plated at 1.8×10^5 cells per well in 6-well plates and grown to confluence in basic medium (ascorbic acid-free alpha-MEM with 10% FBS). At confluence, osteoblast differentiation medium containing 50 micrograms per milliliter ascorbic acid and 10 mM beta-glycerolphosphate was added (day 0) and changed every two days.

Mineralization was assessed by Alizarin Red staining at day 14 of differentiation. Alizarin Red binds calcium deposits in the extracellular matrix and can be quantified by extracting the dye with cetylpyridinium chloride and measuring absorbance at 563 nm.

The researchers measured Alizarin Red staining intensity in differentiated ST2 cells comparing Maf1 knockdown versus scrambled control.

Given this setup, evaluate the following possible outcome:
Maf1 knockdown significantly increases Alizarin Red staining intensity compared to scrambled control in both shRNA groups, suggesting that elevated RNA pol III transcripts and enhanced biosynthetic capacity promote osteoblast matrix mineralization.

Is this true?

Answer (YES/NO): NO